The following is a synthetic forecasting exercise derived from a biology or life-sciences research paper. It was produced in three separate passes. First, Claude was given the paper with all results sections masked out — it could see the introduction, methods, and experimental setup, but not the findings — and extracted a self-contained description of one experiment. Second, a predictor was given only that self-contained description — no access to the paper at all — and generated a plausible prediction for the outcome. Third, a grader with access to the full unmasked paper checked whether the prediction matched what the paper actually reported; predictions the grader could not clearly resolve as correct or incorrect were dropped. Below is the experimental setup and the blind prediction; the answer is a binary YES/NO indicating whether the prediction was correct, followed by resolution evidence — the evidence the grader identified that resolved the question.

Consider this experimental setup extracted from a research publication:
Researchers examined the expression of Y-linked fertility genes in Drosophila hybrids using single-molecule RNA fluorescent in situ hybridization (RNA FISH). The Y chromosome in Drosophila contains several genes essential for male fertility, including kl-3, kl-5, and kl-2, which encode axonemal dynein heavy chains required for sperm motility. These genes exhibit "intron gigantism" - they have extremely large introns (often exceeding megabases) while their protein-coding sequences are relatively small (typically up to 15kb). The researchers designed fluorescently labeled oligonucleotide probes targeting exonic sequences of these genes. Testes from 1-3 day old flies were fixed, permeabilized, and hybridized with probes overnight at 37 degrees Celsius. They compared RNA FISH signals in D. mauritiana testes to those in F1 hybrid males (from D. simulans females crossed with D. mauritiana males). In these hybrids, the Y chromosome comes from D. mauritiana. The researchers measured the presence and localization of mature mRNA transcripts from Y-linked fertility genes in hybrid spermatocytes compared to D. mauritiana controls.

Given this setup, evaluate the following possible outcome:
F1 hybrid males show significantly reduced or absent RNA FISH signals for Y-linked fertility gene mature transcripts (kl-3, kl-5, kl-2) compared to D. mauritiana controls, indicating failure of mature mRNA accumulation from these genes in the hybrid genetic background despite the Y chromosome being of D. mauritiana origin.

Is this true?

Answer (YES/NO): YES